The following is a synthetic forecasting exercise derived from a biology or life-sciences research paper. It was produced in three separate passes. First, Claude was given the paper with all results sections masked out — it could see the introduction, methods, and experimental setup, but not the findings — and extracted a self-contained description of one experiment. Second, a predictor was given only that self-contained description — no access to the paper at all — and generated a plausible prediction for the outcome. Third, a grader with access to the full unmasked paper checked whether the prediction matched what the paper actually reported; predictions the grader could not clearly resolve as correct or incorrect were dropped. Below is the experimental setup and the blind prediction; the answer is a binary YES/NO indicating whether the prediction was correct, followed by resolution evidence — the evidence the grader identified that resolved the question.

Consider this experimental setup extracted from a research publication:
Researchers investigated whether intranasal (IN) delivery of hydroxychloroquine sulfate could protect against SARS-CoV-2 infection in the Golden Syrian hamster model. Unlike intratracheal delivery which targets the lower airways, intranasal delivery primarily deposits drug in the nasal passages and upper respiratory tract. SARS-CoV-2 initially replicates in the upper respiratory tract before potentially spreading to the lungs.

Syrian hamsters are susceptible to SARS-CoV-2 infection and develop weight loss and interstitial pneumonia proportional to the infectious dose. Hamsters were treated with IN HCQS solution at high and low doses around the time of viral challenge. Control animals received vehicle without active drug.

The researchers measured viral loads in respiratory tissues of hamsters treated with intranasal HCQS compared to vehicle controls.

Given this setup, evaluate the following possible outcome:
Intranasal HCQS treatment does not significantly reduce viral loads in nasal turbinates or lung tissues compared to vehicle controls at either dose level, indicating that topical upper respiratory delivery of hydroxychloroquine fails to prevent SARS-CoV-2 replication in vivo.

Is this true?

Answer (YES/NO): NO